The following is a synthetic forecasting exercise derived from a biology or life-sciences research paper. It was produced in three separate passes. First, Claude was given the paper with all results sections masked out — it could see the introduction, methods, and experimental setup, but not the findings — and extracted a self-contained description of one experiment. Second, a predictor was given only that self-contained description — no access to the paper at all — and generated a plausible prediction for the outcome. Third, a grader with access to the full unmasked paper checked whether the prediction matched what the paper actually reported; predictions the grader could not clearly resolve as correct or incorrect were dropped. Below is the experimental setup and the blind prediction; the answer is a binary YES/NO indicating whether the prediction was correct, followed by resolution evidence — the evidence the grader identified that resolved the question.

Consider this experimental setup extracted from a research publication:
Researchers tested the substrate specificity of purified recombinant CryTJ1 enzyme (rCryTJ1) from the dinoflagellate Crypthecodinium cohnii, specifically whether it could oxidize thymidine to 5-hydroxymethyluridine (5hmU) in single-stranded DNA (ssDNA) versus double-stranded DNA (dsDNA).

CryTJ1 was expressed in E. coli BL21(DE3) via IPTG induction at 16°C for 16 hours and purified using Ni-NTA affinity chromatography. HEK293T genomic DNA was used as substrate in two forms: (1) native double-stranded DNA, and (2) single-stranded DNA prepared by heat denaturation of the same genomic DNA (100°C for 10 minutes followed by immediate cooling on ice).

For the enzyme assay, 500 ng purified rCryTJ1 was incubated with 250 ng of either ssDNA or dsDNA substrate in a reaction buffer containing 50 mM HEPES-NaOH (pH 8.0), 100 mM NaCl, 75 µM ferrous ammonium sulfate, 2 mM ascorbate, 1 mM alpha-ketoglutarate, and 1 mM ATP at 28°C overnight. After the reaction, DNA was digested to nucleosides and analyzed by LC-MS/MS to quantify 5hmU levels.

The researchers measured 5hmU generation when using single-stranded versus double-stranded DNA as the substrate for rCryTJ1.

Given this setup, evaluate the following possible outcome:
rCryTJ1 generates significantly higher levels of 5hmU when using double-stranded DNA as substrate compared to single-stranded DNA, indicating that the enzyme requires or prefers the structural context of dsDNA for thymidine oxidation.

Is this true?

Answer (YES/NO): NO